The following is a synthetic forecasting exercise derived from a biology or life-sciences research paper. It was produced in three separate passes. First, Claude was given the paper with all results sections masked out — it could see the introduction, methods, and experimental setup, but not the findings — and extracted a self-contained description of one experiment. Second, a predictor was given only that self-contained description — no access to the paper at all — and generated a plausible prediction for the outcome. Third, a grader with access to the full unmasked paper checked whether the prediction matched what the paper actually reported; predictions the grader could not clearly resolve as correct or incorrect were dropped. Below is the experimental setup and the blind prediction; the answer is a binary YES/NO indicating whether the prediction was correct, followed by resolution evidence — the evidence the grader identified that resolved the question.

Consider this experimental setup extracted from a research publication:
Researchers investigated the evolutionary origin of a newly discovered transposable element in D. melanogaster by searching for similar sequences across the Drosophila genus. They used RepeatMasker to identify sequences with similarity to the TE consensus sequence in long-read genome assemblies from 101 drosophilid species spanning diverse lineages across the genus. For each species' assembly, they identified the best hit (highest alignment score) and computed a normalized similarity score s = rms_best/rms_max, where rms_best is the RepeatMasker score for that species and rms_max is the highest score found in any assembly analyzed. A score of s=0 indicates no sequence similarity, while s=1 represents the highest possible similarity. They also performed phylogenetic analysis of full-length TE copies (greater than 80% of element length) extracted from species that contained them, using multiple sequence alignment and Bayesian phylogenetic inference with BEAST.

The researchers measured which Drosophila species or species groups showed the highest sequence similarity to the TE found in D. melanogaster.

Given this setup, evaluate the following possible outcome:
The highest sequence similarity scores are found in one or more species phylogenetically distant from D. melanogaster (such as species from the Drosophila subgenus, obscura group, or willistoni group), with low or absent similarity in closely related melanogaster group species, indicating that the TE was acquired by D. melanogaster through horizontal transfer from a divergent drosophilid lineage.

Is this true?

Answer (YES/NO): NO